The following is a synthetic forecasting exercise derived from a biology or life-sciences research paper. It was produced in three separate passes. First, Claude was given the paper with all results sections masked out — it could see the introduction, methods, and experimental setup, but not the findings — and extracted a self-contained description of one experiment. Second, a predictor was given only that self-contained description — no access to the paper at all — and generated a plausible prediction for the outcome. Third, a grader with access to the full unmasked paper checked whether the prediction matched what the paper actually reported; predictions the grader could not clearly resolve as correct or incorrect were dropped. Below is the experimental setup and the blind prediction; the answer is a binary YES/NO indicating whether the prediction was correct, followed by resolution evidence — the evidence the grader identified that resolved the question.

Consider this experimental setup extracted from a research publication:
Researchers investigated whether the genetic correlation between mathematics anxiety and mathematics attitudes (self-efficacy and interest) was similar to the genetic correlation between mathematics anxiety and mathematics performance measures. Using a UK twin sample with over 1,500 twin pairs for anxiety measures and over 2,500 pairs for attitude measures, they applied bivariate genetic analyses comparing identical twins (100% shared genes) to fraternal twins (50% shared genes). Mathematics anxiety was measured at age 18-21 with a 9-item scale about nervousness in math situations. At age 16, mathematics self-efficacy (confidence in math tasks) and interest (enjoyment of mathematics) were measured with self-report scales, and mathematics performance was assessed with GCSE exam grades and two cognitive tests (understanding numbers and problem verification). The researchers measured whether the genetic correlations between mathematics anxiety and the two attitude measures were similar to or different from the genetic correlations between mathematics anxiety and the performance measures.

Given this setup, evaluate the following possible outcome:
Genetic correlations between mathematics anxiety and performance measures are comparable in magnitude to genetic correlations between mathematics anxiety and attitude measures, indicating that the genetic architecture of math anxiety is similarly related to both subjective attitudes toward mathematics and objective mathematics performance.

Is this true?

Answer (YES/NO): YES